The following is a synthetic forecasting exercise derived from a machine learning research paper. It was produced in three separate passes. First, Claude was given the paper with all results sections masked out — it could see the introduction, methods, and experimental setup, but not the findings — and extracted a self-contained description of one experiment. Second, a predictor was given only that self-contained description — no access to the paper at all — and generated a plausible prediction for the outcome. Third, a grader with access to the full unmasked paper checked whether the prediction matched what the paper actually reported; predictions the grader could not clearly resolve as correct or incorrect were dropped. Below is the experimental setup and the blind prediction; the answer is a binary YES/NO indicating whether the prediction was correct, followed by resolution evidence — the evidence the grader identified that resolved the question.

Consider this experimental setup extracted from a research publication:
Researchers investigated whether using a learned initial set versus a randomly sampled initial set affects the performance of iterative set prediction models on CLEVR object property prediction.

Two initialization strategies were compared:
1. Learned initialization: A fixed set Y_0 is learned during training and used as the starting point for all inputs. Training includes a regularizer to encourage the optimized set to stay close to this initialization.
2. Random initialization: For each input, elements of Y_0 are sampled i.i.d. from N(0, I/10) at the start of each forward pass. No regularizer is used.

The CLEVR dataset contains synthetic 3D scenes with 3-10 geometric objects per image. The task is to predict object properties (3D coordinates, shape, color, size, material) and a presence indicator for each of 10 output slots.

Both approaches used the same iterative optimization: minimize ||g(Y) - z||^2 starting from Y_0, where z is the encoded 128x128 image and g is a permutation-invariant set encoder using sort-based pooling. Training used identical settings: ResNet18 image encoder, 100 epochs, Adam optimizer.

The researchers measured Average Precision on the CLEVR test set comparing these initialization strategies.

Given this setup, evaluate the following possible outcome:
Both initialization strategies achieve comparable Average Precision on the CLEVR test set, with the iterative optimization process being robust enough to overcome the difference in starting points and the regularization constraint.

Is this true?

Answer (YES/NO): YES